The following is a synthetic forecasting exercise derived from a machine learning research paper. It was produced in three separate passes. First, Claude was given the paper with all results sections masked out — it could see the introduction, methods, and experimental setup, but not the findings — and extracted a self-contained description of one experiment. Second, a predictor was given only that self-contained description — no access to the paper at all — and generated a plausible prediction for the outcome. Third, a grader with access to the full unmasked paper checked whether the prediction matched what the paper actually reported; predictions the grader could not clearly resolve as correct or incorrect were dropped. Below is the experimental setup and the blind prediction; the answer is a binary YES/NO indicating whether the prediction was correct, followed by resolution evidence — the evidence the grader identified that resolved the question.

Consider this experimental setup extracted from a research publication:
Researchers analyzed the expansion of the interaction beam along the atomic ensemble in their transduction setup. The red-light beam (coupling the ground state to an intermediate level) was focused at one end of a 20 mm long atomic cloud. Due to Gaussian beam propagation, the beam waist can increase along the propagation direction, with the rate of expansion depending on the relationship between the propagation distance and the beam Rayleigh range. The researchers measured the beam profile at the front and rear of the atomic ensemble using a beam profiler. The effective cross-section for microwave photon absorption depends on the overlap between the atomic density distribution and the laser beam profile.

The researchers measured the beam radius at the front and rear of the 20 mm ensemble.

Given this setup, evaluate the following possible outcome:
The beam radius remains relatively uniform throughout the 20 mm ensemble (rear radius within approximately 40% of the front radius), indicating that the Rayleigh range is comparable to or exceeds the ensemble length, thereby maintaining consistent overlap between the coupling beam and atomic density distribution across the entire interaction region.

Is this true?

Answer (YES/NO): NO